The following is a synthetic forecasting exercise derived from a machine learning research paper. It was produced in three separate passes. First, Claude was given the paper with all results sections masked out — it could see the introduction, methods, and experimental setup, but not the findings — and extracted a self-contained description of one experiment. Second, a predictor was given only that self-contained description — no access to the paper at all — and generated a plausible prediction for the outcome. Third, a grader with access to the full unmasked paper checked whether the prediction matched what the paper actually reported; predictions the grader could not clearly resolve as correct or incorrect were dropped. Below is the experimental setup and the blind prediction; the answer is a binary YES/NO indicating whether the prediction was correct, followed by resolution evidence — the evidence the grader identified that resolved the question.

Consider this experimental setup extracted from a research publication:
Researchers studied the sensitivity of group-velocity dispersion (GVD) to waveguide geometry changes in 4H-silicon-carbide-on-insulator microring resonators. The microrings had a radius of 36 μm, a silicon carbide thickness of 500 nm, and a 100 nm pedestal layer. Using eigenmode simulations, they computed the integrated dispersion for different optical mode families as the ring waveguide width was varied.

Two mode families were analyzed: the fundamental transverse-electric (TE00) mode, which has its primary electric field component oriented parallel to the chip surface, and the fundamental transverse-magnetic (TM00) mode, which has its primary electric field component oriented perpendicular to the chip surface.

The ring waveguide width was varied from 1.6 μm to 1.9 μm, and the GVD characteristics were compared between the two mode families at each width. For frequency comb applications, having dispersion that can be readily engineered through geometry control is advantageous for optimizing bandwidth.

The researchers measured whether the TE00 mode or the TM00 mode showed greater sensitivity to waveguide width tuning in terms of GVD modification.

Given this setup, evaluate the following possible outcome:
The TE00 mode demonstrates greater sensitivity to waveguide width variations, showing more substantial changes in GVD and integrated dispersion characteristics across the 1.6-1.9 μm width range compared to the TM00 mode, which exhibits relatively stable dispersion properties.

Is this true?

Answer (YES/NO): YES